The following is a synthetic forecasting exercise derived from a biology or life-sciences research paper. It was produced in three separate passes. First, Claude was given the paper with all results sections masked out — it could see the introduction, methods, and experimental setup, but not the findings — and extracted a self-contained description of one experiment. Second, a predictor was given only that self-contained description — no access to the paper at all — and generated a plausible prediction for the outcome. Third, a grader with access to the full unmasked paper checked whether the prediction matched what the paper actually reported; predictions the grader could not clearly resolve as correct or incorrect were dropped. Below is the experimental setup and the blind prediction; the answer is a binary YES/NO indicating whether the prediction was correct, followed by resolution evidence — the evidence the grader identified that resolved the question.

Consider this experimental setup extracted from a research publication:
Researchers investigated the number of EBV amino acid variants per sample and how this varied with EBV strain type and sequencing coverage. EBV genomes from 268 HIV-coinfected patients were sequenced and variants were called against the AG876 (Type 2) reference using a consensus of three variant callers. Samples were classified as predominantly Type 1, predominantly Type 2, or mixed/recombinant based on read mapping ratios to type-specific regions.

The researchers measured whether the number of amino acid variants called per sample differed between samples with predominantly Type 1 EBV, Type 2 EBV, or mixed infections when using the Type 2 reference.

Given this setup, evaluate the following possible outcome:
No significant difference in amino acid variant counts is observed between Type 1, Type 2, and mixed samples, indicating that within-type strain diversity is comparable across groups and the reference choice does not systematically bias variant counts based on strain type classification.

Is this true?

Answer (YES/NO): NO